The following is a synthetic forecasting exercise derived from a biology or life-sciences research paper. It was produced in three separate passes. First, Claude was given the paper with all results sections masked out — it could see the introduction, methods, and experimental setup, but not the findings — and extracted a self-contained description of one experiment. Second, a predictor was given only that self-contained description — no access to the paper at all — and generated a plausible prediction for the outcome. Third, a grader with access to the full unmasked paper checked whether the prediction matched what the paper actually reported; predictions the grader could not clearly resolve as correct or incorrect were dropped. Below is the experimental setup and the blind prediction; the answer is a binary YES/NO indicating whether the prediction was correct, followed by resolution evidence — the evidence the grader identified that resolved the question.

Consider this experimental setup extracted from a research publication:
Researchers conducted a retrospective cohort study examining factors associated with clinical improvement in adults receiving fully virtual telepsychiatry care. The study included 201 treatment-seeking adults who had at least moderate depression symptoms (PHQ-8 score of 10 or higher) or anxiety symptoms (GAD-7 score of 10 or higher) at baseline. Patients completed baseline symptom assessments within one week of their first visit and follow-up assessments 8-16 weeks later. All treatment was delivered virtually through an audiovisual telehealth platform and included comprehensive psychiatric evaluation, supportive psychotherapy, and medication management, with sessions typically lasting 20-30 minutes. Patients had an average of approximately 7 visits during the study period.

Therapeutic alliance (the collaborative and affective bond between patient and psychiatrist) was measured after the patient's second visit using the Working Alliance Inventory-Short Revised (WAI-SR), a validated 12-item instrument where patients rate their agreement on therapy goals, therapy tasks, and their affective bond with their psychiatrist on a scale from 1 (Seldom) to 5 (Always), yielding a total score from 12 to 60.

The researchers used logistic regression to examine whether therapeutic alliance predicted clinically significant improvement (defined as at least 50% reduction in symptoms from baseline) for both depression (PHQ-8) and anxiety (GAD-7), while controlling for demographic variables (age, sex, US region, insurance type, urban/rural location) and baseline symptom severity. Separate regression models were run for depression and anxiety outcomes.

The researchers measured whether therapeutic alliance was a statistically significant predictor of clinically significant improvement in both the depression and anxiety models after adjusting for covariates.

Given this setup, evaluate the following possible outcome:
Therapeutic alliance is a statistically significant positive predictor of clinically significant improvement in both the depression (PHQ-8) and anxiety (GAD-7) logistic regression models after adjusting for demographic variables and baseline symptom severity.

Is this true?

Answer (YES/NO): YES